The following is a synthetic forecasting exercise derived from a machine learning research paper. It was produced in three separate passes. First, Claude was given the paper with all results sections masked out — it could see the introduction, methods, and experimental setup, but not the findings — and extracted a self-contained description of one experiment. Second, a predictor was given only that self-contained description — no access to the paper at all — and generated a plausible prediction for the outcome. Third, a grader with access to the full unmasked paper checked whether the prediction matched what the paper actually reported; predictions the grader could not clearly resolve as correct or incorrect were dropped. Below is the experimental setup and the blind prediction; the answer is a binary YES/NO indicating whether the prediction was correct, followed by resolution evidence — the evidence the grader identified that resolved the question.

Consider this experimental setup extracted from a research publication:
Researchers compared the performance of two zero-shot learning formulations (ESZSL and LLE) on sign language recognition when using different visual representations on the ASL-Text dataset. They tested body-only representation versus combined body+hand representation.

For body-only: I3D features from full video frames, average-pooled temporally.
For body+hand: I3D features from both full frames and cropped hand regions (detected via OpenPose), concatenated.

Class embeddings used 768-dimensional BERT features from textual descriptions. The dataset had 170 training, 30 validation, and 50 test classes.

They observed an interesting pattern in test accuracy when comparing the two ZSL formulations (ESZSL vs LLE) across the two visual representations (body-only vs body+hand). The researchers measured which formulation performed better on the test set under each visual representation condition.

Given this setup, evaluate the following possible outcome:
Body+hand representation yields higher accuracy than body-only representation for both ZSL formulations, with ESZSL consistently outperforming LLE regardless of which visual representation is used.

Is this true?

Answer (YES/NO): NO